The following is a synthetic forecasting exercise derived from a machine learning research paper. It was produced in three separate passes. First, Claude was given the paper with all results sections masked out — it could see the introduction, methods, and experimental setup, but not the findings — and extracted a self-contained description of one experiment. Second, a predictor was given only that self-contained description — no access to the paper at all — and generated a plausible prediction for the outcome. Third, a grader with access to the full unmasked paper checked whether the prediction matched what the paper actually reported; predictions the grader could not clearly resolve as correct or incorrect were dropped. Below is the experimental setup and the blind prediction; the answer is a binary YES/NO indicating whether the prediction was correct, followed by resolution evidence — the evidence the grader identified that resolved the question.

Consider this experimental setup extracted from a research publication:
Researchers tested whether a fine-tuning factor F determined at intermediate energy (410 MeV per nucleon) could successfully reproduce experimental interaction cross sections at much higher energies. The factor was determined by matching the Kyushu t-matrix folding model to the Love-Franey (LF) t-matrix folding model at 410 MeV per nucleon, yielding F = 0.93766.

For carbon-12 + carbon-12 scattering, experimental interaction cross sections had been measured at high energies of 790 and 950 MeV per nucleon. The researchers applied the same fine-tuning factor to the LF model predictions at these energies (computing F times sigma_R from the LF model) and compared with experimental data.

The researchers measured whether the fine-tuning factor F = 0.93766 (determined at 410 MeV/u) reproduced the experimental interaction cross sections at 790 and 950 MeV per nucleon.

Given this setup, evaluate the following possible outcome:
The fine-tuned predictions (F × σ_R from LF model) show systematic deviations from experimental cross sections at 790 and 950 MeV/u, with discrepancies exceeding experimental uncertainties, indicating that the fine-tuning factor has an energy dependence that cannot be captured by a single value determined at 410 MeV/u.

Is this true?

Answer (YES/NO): NO